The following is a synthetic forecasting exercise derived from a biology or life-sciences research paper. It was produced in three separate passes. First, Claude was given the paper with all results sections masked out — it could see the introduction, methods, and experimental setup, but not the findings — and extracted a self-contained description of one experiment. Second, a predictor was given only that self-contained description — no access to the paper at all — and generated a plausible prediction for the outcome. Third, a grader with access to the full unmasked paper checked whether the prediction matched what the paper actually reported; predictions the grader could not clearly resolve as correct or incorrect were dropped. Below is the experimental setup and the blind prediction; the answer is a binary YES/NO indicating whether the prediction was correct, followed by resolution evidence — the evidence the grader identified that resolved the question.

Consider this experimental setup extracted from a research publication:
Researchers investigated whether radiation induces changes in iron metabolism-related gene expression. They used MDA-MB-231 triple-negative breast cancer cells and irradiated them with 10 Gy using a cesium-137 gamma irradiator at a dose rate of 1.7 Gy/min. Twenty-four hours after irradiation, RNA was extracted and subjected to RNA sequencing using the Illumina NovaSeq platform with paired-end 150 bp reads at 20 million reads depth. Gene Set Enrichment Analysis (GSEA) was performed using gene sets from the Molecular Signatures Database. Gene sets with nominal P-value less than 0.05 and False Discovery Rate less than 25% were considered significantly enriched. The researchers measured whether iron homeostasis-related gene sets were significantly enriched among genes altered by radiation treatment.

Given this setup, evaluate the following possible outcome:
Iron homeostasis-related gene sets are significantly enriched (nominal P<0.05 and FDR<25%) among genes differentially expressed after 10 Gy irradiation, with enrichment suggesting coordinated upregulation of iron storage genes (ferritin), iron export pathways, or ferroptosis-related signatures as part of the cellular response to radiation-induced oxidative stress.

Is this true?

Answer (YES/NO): YES